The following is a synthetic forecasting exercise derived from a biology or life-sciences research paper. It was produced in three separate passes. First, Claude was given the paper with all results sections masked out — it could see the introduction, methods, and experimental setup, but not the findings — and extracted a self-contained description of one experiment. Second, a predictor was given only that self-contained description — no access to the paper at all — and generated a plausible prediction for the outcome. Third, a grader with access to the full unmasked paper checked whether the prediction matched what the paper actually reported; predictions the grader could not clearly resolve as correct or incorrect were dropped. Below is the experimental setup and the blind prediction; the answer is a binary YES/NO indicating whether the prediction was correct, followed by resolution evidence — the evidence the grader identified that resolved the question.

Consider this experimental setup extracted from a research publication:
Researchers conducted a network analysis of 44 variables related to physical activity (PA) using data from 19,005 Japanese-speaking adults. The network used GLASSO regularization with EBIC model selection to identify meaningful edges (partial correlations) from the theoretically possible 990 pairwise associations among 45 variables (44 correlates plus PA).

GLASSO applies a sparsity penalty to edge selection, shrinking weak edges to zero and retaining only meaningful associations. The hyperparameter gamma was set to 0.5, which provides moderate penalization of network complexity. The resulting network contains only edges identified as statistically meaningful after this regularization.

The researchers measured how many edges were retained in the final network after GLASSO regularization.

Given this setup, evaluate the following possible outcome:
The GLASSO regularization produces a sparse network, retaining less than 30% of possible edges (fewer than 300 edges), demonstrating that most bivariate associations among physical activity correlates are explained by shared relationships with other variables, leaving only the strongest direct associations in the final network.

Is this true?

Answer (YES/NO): YES